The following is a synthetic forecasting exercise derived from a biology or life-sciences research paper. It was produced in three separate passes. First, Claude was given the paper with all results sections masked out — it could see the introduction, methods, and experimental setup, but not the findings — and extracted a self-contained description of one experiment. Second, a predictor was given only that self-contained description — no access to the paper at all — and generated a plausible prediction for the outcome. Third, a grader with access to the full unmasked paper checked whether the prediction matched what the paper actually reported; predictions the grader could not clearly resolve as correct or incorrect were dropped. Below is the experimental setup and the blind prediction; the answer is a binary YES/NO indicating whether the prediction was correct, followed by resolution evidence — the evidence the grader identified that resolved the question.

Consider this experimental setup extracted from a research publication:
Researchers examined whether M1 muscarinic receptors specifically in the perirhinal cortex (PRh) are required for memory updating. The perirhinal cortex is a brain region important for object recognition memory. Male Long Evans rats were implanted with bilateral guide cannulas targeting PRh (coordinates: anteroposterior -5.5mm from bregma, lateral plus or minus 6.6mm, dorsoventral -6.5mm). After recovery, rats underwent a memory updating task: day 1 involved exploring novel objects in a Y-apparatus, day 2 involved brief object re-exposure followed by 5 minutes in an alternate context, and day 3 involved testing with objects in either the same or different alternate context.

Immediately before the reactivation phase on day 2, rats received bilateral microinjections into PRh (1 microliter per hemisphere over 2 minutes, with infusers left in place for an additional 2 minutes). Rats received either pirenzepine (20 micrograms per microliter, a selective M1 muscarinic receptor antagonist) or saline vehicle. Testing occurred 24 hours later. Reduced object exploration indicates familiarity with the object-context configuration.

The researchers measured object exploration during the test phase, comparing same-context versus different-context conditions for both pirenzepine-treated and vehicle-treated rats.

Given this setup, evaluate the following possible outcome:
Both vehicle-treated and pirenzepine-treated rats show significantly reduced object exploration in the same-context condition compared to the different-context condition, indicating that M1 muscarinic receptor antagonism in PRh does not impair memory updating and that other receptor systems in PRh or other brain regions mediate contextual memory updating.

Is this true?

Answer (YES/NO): NO